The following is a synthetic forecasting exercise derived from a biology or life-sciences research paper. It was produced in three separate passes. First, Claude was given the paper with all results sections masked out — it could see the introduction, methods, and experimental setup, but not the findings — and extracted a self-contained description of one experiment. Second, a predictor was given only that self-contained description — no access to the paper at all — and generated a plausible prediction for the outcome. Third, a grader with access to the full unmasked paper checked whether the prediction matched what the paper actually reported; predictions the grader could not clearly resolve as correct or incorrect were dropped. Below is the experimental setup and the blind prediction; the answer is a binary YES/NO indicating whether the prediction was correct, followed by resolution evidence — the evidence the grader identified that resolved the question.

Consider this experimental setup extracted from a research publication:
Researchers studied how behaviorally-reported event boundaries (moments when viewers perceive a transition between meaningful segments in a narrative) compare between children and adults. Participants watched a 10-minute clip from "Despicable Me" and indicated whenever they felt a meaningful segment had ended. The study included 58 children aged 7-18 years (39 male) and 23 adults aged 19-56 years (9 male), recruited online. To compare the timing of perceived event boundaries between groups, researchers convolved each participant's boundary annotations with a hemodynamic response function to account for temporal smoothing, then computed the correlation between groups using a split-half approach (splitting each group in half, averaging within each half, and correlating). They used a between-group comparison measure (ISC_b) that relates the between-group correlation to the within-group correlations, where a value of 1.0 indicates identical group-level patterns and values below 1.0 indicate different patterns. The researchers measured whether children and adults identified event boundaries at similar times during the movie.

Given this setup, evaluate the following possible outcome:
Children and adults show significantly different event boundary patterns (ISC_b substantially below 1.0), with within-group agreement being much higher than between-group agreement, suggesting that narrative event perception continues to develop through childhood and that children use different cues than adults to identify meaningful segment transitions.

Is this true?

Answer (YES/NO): NO